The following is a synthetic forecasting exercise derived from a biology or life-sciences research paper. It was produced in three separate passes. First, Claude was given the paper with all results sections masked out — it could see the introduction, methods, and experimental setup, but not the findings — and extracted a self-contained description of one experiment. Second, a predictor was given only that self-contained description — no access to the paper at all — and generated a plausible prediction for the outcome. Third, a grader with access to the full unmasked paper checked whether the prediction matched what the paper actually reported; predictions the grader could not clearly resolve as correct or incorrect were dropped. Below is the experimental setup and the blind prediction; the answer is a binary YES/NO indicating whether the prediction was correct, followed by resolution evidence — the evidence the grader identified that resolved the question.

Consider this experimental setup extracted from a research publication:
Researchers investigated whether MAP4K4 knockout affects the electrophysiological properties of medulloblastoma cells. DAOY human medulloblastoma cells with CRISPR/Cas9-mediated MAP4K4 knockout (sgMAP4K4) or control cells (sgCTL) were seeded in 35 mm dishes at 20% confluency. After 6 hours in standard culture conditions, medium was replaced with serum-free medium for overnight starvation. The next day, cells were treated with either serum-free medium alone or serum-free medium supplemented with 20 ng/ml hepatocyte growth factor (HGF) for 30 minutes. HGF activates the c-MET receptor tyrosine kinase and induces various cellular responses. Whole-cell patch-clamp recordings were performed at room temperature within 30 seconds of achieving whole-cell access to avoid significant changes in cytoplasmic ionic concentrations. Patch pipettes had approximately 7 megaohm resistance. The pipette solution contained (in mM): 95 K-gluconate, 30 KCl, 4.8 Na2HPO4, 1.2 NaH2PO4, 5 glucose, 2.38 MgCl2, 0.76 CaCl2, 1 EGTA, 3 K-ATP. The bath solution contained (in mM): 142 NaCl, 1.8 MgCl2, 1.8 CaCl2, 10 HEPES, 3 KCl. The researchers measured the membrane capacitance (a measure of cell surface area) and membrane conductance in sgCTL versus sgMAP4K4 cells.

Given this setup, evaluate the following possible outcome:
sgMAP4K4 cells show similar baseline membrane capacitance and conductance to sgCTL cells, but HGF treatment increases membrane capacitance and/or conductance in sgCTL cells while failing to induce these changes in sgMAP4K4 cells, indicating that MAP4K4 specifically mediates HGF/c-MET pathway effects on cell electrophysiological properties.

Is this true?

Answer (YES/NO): NO